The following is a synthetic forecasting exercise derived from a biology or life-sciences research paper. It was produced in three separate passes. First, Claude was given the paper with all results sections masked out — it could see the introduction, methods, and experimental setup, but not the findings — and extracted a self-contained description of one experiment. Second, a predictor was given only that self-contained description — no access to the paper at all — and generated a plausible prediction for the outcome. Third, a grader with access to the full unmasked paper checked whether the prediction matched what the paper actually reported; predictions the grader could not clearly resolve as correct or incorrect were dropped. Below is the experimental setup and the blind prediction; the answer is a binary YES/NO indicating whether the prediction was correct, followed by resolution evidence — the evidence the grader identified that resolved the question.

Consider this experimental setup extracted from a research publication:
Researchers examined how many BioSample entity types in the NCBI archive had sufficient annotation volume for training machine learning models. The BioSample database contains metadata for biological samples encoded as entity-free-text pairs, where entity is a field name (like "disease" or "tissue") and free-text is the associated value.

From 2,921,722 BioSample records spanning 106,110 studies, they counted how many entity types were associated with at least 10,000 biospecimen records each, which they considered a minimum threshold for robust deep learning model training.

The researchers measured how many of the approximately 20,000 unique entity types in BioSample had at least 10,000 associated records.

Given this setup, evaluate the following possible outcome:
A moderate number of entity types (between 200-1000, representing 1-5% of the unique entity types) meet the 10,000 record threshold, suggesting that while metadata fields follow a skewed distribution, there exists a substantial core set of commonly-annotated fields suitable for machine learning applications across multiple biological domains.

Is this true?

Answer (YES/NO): NO